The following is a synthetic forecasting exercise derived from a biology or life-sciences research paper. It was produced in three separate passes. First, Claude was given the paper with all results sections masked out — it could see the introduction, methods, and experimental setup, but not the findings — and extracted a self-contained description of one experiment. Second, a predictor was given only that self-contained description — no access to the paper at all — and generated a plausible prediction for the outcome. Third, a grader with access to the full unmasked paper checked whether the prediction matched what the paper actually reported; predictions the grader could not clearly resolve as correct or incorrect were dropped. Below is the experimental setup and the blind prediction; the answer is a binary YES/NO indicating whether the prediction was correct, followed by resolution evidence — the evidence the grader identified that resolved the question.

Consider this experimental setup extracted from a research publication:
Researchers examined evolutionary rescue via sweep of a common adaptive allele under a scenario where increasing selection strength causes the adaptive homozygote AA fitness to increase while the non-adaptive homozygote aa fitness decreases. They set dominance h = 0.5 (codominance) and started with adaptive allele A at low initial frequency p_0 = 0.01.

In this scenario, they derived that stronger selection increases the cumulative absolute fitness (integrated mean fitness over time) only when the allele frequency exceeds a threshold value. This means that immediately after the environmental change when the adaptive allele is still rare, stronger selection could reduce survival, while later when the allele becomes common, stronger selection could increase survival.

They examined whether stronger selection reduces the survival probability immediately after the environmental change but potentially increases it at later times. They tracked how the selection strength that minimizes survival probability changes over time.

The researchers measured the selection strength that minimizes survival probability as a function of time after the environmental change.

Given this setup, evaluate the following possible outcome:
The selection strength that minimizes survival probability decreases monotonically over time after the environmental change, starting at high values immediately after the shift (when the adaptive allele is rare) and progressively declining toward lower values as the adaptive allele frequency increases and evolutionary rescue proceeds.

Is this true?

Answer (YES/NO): YES